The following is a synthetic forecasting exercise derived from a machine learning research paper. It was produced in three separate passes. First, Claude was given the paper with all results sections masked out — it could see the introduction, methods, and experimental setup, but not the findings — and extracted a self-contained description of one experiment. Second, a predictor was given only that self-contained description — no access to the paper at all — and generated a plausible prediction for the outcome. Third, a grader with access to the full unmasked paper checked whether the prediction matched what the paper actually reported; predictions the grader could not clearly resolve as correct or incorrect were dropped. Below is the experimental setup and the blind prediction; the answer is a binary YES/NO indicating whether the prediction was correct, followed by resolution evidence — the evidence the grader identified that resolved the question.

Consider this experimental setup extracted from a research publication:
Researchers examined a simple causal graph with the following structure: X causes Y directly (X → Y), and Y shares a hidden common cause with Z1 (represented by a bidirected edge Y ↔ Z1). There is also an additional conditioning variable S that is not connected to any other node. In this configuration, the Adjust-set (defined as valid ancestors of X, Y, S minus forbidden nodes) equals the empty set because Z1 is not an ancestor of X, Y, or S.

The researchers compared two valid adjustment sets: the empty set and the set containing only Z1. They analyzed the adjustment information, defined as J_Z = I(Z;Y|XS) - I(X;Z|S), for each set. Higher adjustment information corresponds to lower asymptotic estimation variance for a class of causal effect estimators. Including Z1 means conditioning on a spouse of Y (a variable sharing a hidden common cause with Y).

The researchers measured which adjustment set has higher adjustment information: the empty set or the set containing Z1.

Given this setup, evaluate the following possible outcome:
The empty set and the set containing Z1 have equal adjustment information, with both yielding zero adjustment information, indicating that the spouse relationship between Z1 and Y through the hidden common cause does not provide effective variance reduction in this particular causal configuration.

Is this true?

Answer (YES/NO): NO